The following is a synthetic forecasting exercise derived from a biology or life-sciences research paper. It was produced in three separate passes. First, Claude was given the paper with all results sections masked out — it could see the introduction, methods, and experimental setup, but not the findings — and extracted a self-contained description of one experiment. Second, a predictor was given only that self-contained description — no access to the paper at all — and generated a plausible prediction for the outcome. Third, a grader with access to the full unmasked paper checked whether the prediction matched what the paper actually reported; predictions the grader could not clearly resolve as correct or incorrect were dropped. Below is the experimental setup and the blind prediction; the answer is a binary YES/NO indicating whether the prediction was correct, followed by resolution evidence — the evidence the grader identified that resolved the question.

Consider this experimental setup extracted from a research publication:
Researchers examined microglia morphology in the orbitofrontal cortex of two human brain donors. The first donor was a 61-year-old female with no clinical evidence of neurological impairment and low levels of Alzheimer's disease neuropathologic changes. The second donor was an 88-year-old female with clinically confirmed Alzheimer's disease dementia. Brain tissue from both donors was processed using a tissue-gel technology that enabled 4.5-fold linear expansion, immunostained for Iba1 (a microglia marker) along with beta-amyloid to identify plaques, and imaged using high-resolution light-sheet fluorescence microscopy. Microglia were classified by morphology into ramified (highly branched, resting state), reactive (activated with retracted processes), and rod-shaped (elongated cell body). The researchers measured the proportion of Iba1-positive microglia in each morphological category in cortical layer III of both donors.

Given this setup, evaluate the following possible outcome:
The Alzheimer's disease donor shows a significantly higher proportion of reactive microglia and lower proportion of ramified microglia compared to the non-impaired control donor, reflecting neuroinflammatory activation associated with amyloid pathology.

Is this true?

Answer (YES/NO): YES